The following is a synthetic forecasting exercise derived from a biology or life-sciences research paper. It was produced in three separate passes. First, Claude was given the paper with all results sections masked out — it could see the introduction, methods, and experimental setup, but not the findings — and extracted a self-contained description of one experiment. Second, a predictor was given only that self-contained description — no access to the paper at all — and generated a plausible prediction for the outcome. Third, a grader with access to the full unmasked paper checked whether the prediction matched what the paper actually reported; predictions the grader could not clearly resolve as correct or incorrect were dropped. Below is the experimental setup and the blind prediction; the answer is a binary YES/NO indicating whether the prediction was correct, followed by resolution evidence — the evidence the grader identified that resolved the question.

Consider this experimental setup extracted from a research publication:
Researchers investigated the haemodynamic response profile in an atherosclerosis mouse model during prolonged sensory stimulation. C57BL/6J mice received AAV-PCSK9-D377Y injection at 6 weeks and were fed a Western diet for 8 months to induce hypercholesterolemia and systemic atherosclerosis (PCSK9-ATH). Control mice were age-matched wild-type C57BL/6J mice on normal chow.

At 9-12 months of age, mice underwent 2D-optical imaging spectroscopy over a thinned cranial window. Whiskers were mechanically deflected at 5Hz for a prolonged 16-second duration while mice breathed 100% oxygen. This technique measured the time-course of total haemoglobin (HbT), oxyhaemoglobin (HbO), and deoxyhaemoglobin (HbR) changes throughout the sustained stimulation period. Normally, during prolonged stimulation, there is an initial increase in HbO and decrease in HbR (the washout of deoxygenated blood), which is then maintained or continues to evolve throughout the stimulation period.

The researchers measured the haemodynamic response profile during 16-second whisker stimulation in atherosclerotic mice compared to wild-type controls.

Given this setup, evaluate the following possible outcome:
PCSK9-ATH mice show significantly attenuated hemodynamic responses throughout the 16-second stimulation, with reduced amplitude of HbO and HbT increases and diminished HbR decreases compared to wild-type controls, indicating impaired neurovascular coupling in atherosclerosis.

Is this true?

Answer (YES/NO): YES